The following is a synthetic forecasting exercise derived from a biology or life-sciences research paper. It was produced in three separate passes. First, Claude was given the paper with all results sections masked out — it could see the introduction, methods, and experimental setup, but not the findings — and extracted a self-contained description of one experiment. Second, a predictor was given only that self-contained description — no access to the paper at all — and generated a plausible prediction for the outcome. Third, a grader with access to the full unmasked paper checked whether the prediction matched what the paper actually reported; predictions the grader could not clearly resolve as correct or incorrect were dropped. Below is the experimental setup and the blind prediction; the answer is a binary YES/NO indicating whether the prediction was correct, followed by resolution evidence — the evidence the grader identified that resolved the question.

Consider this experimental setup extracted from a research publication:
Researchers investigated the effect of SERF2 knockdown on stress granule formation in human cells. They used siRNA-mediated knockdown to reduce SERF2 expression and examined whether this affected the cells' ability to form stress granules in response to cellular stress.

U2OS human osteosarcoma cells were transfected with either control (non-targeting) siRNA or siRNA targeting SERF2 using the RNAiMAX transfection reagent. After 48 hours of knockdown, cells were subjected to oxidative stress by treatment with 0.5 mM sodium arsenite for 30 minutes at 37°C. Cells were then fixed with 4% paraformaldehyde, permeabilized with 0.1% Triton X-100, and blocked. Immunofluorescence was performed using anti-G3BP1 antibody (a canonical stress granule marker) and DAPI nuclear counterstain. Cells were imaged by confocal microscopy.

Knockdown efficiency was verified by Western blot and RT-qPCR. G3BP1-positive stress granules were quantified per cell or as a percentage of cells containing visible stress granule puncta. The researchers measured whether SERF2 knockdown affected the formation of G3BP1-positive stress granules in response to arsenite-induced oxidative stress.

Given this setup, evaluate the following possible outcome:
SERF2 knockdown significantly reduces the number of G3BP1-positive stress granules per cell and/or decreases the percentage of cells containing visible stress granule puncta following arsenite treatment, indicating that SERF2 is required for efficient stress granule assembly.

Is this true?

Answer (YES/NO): YES